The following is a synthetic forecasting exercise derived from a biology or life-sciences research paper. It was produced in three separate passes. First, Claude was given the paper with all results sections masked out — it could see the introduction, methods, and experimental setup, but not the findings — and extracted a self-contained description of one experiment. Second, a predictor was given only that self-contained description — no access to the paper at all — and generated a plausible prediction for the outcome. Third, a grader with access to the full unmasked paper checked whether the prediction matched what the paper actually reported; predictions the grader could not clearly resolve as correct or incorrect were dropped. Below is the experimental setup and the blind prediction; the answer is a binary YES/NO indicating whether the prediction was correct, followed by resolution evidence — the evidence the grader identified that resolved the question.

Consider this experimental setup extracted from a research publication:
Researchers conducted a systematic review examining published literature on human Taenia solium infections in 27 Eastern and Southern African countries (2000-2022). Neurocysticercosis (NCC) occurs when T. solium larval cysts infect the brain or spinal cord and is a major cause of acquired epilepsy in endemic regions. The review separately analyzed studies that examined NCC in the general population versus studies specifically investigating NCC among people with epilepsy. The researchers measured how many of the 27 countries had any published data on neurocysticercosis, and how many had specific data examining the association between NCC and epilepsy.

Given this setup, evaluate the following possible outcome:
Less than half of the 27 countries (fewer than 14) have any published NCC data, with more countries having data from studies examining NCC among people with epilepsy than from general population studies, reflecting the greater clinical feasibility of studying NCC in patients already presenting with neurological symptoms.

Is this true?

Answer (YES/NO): NO